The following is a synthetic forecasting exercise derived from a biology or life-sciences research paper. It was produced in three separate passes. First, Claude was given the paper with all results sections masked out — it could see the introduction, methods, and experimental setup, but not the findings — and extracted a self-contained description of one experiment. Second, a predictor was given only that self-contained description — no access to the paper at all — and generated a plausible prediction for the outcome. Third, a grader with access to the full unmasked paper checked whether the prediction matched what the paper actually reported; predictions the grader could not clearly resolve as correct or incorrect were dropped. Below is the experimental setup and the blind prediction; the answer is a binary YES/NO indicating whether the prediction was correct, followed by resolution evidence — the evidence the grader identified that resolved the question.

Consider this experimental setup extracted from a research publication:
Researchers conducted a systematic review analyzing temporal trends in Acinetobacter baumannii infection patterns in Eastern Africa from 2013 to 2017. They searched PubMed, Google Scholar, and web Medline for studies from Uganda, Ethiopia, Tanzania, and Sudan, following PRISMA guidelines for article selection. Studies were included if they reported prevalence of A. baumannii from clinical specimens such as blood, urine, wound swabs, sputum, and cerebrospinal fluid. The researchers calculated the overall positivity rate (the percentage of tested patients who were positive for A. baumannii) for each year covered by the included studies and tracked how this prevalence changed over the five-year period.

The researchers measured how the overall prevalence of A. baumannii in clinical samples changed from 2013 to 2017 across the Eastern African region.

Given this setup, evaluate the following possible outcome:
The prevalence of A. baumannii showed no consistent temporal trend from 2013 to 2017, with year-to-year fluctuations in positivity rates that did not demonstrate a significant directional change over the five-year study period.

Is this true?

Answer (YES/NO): NO